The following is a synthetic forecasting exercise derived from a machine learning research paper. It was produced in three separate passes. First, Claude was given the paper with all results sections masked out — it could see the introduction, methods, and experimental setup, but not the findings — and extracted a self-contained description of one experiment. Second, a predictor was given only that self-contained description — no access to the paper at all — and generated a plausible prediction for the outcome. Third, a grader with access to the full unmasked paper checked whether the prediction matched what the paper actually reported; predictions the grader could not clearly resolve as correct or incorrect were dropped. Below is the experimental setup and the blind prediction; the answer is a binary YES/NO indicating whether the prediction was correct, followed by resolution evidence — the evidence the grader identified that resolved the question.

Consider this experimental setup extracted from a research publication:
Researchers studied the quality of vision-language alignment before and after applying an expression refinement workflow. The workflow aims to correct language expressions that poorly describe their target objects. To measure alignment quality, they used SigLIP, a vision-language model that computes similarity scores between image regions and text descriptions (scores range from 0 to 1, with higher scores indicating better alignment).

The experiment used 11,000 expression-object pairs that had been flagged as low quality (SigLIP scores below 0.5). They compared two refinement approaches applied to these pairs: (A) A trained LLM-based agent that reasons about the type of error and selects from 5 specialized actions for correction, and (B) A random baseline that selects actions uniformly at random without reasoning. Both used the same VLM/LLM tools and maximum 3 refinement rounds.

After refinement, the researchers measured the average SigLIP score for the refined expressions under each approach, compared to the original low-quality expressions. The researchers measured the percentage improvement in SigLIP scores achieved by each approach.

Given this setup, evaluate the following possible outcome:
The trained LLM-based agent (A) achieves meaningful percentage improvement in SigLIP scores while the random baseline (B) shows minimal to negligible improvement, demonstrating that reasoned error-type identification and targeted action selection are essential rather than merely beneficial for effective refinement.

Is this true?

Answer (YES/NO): NO